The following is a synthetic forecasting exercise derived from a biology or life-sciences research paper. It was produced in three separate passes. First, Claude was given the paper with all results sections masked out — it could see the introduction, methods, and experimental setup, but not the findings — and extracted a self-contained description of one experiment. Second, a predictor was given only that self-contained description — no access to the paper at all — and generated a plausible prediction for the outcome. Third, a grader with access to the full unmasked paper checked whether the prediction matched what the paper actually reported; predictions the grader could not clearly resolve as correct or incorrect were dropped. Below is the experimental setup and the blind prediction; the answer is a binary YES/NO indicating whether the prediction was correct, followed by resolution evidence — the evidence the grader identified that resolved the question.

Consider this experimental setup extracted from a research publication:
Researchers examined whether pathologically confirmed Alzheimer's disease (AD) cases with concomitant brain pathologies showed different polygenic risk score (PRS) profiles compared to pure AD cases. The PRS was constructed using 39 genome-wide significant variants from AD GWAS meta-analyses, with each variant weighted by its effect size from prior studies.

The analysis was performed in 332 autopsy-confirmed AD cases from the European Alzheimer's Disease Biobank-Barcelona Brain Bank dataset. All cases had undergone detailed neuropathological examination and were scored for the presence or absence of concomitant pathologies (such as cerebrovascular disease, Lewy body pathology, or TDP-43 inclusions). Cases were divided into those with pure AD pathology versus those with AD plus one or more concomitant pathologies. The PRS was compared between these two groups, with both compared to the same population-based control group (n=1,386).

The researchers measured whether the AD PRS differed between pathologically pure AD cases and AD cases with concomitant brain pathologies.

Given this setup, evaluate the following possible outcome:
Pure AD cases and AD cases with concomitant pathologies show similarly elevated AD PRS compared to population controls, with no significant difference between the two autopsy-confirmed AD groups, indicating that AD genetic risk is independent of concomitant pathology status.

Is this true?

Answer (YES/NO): NO